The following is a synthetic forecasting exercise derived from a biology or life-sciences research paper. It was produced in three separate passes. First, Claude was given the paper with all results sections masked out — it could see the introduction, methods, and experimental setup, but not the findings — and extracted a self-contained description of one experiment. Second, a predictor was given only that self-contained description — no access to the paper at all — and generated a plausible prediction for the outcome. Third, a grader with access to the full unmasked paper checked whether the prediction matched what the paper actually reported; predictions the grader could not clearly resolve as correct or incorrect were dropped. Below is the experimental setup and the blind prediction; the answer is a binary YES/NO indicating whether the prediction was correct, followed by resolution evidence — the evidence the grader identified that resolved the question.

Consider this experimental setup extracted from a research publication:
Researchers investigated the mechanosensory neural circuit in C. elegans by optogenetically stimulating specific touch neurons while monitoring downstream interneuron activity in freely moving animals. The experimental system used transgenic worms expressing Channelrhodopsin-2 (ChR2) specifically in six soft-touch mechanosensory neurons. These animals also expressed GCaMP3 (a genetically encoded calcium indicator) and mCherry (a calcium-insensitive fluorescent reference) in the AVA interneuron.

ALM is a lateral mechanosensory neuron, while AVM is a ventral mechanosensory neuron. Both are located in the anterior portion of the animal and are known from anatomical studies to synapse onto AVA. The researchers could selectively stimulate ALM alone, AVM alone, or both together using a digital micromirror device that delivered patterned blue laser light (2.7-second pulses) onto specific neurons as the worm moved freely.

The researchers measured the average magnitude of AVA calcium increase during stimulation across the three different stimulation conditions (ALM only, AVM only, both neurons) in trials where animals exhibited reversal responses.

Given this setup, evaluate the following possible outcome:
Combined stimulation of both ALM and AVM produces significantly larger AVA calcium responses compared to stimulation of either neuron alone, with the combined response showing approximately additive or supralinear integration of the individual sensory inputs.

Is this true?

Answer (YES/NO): NO